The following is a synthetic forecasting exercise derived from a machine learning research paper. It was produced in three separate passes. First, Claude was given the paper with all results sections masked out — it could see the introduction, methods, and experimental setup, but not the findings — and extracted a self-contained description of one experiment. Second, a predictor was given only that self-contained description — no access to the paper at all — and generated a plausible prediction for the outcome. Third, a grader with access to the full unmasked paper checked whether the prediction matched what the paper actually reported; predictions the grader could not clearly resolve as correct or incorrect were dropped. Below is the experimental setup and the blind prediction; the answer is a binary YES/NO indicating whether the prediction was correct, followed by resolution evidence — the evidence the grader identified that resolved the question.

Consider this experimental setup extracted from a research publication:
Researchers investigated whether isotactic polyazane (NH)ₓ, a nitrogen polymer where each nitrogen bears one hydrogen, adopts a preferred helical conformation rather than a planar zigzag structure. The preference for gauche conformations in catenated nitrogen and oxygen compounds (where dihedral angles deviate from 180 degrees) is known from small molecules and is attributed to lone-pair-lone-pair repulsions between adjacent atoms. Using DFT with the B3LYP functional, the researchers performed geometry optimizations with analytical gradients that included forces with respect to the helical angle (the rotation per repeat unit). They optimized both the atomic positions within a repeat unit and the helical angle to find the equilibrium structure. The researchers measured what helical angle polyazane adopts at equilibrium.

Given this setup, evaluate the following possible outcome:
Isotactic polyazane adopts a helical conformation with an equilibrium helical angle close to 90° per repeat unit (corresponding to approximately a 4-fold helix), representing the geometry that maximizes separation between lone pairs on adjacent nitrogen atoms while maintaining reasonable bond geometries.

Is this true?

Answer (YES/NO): NO